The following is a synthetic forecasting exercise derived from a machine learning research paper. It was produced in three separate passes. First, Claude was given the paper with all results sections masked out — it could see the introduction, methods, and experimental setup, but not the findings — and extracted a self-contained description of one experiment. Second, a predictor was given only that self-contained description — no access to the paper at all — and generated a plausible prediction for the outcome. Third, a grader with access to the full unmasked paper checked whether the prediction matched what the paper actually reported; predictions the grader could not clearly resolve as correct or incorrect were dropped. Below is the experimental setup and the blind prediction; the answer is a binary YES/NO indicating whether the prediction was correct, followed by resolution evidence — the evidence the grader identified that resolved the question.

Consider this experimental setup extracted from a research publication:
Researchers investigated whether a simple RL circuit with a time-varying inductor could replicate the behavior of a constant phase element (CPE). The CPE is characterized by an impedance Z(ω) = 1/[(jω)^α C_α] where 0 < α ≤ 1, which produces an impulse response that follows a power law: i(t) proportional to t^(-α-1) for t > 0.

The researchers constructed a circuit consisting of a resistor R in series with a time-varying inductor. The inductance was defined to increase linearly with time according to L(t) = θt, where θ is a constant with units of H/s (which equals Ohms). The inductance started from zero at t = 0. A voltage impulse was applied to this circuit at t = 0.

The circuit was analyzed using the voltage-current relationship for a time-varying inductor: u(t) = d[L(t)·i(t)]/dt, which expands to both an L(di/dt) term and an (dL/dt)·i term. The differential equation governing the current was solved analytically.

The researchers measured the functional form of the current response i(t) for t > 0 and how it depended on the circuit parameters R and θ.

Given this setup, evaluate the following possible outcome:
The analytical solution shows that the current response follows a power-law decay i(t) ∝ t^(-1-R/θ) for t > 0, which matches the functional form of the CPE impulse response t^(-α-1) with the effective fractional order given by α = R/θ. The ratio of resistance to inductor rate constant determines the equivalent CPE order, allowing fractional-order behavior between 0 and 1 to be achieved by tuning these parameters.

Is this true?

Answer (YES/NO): YES